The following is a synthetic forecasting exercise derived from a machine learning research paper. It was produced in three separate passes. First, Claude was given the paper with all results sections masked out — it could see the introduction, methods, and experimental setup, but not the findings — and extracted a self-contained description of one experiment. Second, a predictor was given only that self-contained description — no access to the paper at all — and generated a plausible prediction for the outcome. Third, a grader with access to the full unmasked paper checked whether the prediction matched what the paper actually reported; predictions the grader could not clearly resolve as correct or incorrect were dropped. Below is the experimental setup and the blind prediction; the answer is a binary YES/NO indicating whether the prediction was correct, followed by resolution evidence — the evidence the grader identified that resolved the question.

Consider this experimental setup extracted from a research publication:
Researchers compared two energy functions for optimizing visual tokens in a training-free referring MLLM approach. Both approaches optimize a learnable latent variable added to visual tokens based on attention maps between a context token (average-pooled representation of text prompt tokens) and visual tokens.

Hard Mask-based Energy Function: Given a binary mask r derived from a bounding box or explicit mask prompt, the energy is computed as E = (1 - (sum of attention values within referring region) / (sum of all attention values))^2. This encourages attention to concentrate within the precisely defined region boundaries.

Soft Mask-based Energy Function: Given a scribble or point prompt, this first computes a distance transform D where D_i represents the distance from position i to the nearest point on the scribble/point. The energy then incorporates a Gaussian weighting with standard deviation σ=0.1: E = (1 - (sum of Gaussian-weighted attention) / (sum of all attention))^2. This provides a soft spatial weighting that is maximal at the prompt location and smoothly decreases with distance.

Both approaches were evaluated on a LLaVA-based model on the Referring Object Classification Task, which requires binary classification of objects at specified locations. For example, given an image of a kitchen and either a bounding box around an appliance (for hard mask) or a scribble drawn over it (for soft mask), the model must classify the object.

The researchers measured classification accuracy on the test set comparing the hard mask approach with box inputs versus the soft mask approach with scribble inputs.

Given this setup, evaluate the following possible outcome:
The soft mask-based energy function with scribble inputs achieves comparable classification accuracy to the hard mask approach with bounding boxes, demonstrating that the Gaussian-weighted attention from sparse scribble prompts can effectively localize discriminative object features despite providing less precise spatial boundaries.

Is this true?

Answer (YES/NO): YES